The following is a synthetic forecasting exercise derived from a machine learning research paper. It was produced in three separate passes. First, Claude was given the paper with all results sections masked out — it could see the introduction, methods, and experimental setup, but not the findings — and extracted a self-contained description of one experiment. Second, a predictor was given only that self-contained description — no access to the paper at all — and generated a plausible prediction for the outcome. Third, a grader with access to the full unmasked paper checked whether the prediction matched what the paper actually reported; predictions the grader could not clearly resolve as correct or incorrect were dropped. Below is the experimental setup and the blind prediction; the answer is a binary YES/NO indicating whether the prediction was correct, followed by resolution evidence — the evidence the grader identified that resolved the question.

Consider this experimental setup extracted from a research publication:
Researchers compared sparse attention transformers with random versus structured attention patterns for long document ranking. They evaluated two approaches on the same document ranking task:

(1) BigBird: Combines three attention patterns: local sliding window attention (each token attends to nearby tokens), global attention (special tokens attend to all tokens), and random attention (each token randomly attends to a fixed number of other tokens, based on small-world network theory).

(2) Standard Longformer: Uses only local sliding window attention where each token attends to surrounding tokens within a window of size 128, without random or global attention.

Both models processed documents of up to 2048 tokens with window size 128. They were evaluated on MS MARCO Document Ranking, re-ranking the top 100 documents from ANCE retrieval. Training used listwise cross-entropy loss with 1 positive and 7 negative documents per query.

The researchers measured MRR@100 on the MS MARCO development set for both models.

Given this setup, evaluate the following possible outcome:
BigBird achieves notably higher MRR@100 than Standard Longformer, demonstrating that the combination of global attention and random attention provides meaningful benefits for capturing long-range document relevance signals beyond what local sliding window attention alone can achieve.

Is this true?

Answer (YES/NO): YES